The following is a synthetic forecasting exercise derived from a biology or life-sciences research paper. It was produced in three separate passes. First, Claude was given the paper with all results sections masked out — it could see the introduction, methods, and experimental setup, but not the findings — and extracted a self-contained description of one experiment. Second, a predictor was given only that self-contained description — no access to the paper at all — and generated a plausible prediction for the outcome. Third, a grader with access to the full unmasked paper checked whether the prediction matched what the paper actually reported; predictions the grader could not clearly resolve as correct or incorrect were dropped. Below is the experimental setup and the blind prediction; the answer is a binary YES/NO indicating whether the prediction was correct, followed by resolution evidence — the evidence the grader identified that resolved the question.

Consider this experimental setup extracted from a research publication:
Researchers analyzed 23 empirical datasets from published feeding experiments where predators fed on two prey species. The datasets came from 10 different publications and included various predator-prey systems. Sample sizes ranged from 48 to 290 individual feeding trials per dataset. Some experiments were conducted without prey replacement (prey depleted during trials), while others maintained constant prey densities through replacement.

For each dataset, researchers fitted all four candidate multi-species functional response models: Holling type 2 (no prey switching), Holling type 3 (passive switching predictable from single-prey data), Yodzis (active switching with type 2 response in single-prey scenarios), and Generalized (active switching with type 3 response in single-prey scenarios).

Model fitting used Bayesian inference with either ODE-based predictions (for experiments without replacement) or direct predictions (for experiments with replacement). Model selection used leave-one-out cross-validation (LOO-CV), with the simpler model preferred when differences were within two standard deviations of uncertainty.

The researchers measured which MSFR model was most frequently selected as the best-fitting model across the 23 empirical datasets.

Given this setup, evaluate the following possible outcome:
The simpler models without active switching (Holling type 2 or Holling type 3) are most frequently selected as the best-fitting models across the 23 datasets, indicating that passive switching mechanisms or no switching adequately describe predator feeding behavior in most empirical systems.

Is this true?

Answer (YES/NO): YES